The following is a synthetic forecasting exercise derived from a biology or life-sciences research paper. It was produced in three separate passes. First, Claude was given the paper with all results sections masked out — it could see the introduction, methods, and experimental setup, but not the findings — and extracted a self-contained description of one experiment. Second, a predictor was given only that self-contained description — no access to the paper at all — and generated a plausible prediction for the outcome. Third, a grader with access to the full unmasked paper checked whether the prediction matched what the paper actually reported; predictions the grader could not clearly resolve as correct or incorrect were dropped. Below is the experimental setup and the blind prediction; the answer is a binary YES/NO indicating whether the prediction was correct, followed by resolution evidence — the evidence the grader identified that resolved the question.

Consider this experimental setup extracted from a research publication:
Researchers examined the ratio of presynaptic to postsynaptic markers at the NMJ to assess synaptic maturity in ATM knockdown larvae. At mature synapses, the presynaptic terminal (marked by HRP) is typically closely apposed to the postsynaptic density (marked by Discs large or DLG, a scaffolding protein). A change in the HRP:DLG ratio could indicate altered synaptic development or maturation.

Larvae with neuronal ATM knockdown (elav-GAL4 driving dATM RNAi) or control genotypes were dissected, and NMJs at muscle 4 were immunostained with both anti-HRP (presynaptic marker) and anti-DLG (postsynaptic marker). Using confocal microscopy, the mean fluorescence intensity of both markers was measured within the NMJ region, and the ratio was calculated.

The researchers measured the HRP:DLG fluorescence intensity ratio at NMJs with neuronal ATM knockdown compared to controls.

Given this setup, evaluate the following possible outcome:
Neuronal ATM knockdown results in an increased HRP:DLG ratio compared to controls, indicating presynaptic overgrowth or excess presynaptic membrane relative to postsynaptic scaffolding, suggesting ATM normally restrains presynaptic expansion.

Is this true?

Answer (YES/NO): NO